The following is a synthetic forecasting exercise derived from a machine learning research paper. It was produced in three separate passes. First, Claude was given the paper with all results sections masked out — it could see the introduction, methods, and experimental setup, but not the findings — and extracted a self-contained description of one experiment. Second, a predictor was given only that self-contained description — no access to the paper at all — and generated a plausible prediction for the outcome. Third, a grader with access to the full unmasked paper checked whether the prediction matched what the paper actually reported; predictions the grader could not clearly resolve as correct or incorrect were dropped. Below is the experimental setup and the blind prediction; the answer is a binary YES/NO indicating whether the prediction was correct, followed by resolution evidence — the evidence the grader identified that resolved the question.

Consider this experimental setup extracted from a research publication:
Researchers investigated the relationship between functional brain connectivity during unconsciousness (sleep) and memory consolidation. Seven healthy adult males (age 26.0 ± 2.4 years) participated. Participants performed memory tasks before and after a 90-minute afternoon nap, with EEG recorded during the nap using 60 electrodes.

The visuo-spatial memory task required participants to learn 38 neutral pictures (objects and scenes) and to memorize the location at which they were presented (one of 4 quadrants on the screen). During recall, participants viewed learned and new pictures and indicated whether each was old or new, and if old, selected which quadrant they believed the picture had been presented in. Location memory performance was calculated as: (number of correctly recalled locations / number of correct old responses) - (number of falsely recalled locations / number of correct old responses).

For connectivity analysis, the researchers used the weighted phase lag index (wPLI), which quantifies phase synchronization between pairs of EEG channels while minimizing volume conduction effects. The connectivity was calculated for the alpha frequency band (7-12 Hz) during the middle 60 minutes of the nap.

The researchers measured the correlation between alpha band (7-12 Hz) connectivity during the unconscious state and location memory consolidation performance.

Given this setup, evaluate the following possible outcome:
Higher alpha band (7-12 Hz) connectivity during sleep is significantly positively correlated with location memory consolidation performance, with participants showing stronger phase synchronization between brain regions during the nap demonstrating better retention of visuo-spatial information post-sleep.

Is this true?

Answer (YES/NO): NO